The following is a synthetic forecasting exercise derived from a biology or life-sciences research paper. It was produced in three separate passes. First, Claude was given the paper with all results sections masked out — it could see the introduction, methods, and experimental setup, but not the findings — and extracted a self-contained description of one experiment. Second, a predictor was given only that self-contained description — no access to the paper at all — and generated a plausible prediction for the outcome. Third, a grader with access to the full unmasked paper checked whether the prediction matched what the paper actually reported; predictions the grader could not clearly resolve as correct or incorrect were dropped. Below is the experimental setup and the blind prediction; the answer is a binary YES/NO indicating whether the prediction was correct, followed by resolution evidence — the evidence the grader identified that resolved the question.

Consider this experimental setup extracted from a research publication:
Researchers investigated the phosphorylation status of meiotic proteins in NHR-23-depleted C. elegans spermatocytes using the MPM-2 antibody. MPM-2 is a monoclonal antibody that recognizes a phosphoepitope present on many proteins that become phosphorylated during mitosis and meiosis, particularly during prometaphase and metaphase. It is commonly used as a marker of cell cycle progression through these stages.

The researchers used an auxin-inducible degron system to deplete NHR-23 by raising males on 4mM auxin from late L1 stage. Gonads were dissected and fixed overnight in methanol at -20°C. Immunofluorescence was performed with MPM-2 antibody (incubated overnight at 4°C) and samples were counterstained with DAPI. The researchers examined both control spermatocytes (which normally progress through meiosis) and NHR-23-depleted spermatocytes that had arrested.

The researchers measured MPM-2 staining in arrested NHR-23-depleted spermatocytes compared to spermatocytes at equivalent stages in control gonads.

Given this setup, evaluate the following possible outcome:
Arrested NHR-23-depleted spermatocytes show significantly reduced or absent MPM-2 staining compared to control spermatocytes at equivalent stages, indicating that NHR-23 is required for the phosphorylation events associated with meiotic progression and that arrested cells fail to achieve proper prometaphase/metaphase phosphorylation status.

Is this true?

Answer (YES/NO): NO